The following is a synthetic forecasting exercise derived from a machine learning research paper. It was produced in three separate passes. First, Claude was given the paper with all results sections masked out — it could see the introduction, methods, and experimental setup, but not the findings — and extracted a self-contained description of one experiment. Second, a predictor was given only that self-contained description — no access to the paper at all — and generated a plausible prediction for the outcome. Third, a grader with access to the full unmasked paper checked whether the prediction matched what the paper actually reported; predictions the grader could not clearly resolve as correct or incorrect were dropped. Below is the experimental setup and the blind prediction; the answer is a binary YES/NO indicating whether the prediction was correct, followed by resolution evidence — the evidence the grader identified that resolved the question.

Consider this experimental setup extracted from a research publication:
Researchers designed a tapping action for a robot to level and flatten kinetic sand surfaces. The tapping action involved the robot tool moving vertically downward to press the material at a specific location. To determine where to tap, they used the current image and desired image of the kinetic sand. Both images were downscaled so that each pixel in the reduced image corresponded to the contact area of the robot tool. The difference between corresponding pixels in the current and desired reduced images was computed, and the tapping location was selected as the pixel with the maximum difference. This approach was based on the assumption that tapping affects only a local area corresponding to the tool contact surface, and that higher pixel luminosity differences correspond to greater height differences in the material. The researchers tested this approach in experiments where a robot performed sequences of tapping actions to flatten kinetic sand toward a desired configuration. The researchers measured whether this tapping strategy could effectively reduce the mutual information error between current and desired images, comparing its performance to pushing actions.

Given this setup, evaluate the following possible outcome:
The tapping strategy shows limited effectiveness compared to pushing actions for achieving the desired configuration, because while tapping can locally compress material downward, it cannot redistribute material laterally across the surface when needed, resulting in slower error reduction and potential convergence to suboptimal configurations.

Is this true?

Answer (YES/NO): NO